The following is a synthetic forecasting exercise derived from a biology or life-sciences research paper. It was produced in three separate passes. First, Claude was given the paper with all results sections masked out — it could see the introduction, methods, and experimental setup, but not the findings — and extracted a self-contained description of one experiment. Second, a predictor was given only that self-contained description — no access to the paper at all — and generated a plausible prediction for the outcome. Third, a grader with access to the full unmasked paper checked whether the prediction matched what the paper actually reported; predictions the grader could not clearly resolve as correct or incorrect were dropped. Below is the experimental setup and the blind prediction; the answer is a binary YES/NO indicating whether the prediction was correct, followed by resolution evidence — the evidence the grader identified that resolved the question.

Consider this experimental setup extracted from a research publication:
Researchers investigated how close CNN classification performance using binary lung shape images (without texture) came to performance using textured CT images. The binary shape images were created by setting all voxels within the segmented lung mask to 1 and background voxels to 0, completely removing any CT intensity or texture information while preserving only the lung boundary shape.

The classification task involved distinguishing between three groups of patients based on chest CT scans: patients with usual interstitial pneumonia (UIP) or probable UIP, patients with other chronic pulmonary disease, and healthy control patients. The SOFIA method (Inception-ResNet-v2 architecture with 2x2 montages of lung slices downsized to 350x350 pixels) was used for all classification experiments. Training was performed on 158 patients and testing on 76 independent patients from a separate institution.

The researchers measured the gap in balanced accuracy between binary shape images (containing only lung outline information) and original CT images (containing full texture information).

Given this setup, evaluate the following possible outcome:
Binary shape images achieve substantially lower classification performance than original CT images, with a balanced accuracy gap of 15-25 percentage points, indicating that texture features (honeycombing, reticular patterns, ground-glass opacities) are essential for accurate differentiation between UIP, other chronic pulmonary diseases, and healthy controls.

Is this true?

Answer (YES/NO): NO